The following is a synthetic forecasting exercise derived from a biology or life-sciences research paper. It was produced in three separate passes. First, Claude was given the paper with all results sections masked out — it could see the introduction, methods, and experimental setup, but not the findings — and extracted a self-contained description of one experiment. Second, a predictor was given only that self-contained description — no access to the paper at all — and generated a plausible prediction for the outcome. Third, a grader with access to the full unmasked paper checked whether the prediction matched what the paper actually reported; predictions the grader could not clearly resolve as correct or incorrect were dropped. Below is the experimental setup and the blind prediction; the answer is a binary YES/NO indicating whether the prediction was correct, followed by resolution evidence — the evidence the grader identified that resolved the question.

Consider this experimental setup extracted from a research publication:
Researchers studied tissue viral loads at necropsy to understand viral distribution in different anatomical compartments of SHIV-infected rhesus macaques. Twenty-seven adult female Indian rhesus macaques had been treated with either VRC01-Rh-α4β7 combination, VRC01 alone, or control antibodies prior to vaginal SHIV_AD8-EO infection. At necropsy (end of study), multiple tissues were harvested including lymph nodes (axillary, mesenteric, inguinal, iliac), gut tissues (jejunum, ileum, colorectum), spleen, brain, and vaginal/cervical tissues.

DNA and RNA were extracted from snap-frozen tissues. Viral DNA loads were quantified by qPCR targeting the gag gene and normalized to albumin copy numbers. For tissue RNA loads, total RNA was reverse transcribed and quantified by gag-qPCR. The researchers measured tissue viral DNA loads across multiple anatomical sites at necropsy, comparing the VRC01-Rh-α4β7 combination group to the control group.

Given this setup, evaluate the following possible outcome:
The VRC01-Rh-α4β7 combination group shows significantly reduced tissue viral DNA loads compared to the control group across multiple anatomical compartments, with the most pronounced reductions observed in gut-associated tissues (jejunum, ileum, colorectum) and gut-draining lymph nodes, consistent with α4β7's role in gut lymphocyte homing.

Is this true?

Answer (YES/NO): NO